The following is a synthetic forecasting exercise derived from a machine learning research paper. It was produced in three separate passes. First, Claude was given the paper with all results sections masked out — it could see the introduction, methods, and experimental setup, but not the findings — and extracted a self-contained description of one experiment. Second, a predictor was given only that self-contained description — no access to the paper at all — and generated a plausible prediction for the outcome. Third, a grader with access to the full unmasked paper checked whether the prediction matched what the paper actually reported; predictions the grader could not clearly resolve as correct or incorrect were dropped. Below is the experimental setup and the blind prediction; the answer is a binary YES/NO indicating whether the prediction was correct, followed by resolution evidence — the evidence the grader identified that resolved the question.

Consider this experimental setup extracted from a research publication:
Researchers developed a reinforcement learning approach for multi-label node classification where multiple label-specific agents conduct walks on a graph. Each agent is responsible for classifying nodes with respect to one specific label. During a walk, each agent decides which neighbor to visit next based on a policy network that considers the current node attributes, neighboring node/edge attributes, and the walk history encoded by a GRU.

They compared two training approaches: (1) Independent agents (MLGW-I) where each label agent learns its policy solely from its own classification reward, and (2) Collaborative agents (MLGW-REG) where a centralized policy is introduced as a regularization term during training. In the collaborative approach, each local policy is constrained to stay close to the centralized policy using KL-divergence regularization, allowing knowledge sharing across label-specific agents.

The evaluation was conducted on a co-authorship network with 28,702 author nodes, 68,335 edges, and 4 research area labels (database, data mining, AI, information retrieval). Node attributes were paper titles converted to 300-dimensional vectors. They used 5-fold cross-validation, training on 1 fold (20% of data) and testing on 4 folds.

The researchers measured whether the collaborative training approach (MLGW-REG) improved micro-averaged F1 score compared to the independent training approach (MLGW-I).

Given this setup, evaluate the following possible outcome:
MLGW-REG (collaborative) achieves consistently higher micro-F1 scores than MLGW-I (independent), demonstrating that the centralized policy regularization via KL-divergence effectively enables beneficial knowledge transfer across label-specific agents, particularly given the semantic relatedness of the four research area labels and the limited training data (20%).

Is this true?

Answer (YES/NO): NO